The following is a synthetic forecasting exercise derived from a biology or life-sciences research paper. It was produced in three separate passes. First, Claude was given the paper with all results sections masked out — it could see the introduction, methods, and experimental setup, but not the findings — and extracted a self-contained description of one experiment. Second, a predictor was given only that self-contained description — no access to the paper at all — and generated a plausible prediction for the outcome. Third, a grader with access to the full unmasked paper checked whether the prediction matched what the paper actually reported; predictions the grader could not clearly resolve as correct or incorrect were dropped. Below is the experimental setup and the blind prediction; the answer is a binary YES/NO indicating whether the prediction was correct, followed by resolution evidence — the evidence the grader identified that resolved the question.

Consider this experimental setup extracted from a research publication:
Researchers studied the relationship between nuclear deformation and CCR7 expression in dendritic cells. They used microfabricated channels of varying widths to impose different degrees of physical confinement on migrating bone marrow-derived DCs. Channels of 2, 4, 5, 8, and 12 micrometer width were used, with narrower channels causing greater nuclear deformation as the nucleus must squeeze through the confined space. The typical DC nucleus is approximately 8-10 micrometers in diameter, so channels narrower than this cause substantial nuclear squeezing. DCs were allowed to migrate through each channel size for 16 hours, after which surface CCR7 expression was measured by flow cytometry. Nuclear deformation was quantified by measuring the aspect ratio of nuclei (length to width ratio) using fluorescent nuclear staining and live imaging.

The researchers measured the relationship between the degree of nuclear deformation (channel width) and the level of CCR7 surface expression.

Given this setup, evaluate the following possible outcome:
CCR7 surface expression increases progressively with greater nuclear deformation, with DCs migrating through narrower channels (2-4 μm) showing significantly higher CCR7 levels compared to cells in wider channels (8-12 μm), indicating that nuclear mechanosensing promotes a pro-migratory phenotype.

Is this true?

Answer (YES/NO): NO